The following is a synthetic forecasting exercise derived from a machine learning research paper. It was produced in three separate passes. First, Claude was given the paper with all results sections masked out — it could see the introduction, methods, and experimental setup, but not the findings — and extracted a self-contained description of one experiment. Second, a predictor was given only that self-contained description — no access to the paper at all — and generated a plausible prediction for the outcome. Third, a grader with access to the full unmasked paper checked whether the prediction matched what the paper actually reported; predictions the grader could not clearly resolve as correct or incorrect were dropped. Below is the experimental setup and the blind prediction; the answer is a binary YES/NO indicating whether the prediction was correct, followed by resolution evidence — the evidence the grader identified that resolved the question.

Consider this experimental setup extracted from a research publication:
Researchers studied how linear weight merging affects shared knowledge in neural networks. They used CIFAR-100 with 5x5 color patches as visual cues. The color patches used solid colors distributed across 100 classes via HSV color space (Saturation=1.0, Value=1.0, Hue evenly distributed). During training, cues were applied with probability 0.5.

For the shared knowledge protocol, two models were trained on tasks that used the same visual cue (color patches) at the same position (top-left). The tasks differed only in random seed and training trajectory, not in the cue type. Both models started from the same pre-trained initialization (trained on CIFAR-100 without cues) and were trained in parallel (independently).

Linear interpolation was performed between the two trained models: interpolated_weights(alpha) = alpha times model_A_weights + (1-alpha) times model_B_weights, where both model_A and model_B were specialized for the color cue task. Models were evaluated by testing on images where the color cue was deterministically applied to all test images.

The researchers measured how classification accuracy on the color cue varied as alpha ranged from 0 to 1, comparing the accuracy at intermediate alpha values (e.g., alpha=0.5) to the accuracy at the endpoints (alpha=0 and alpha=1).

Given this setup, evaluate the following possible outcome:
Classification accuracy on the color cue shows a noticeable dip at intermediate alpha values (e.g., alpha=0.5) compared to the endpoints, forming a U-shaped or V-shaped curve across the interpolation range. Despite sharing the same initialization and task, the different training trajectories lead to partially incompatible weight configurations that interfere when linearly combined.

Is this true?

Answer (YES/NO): NO